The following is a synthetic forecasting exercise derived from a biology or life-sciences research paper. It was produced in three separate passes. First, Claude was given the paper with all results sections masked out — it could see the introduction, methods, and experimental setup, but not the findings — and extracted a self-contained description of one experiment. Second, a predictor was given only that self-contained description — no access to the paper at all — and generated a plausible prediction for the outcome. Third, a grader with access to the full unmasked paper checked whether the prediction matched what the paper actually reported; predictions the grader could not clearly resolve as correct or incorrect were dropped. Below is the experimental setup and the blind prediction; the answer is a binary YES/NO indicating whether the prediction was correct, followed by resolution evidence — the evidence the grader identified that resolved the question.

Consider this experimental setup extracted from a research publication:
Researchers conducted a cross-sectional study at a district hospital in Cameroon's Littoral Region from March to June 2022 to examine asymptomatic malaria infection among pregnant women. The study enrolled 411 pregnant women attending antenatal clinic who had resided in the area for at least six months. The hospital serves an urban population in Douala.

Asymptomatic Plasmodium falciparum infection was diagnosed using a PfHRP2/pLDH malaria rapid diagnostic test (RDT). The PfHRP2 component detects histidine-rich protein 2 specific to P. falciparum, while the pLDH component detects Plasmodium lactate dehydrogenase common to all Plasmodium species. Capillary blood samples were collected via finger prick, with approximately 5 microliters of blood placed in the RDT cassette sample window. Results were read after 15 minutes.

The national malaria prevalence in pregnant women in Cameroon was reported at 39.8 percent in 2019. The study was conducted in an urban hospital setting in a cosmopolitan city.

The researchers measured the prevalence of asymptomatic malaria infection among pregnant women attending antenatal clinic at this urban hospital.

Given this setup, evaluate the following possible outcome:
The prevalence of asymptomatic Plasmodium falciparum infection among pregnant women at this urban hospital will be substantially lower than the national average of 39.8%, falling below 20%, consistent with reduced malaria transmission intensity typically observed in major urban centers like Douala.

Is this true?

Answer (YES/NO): NO